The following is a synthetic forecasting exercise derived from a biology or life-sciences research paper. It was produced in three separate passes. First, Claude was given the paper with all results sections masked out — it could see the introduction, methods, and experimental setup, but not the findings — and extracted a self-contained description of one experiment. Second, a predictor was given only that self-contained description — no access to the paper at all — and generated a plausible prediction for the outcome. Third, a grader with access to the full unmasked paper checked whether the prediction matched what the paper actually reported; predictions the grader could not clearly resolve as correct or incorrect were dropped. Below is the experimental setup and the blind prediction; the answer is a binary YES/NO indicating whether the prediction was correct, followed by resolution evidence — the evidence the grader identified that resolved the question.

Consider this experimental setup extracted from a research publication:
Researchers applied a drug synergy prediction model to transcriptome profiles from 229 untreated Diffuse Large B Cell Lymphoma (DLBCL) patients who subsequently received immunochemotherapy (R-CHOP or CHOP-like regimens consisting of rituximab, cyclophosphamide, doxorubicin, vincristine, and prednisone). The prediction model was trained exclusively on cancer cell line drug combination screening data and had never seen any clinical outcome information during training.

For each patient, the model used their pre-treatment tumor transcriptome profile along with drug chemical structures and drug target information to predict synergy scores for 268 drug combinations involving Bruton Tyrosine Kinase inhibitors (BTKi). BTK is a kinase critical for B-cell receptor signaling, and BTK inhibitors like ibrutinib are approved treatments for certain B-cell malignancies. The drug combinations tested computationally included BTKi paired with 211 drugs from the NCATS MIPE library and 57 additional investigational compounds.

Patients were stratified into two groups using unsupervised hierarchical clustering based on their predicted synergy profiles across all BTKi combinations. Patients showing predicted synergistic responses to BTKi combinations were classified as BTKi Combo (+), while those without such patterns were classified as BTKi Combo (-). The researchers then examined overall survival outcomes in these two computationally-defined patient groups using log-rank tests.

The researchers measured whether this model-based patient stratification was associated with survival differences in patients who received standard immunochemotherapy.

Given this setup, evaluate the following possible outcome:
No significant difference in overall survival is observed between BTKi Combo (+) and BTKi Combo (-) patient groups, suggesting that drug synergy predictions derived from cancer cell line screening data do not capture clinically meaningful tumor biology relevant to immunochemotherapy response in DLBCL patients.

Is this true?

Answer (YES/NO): NO